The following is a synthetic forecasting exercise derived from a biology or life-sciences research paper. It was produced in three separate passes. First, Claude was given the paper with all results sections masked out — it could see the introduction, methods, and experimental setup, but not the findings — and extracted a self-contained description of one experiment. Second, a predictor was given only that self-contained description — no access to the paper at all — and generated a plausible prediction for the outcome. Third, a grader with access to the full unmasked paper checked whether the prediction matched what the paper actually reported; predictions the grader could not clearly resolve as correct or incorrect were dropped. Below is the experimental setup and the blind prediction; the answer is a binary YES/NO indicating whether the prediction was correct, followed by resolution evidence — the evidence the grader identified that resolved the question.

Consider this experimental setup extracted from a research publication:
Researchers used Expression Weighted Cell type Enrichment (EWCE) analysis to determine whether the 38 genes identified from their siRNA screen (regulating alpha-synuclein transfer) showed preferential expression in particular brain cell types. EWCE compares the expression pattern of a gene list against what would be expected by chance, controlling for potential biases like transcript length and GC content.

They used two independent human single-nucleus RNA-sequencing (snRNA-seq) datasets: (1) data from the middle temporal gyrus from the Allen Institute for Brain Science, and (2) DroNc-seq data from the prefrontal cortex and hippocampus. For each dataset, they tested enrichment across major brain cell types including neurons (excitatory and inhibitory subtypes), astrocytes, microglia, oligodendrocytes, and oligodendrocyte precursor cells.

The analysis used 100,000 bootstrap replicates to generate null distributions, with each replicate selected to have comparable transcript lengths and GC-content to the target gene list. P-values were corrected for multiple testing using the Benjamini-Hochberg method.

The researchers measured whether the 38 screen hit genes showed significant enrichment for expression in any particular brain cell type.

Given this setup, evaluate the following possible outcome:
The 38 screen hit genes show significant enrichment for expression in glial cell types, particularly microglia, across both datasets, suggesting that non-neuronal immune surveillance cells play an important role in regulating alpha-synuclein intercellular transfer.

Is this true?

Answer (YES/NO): NO